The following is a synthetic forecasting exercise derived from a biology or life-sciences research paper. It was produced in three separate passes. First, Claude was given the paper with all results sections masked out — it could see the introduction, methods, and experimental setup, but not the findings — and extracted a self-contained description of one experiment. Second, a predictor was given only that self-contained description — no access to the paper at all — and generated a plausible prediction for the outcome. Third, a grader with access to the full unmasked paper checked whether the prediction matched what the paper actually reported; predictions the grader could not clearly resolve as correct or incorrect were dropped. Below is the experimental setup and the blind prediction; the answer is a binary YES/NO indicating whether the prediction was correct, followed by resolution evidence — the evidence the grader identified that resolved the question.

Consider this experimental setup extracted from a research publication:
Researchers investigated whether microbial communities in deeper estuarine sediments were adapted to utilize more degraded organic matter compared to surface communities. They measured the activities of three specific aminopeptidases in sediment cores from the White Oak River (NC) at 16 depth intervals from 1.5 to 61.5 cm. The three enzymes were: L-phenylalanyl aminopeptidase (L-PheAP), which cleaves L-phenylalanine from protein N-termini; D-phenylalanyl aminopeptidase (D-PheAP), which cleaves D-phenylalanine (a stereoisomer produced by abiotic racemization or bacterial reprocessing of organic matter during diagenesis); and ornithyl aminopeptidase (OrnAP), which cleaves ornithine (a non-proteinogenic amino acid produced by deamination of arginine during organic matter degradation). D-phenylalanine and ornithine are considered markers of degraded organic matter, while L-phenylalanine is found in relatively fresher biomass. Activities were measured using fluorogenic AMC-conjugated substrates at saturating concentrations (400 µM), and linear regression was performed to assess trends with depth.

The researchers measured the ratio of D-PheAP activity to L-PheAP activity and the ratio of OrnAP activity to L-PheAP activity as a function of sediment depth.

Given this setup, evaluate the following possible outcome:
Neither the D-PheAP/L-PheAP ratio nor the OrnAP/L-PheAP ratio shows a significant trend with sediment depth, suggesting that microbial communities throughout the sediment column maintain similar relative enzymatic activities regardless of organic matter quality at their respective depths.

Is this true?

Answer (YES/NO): NO